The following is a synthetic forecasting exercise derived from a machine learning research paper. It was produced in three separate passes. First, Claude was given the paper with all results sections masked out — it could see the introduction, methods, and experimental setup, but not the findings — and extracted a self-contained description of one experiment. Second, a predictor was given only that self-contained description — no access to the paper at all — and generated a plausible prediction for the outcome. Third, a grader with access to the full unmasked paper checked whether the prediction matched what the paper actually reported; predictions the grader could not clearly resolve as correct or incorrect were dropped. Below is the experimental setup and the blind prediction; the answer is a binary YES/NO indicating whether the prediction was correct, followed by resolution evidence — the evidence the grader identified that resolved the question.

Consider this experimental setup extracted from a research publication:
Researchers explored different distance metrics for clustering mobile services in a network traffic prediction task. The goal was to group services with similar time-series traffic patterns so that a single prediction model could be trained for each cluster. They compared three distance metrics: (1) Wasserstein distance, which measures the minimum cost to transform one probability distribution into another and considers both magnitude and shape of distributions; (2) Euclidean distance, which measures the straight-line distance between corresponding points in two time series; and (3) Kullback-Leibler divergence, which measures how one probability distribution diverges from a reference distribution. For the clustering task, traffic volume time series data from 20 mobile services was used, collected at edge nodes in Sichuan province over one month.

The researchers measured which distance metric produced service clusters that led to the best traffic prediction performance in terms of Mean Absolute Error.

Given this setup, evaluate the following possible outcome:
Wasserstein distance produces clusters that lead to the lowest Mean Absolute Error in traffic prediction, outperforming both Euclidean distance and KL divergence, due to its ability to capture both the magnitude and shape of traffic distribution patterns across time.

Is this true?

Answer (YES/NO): NO